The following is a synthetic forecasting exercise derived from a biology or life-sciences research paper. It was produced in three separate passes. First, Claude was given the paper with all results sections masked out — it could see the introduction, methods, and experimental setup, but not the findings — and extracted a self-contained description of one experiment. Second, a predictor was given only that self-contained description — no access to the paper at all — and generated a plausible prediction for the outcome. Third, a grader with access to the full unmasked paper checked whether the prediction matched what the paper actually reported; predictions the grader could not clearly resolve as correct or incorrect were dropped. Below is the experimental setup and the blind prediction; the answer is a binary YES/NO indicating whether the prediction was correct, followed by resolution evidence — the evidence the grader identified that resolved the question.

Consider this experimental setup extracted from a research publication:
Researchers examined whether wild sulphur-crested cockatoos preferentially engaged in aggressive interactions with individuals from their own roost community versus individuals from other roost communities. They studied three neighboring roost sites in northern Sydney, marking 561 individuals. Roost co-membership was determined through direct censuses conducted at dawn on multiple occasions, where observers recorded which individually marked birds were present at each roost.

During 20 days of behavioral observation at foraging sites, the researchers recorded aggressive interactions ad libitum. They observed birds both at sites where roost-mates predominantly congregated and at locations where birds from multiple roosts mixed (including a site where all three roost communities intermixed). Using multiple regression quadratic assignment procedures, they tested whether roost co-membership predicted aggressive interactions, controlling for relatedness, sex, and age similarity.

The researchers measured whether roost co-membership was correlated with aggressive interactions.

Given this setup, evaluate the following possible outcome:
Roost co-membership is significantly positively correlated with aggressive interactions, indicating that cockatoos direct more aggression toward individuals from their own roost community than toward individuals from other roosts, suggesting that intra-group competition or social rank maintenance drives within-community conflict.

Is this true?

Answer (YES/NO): YES